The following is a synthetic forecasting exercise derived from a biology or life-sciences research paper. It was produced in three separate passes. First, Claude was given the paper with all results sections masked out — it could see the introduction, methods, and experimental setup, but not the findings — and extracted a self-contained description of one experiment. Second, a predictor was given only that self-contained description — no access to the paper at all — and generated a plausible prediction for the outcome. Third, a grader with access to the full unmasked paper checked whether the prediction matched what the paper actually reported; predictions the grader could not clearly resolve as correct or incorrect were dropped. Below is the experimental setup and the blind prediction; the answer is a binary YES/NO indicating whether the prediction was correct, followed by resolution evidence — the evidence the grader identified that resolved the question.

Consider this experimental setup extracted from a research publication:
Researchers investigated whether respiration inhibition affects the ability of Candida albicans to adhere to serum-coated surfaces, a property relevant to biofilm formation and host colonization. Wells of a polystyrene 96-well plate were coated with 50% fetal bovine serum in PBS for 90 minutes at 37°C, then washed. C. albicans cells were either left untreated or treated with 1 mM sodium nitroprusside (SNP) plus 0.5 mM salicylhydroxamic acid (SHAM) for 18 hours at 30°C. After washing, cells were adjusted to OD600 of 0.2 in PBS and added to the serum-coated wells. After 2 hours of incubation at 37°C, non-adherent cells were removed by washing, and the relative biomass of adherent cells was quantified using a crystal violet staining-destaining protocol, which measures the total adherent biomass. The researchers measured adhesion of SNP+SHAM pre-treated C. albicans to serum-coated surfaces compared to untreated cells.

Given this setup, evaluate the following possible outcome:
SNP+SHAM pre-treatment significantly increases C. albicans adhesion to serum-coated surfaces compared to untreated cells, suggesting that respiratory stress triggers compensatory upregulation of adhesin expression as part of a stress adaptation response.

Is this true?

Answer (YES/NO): NO